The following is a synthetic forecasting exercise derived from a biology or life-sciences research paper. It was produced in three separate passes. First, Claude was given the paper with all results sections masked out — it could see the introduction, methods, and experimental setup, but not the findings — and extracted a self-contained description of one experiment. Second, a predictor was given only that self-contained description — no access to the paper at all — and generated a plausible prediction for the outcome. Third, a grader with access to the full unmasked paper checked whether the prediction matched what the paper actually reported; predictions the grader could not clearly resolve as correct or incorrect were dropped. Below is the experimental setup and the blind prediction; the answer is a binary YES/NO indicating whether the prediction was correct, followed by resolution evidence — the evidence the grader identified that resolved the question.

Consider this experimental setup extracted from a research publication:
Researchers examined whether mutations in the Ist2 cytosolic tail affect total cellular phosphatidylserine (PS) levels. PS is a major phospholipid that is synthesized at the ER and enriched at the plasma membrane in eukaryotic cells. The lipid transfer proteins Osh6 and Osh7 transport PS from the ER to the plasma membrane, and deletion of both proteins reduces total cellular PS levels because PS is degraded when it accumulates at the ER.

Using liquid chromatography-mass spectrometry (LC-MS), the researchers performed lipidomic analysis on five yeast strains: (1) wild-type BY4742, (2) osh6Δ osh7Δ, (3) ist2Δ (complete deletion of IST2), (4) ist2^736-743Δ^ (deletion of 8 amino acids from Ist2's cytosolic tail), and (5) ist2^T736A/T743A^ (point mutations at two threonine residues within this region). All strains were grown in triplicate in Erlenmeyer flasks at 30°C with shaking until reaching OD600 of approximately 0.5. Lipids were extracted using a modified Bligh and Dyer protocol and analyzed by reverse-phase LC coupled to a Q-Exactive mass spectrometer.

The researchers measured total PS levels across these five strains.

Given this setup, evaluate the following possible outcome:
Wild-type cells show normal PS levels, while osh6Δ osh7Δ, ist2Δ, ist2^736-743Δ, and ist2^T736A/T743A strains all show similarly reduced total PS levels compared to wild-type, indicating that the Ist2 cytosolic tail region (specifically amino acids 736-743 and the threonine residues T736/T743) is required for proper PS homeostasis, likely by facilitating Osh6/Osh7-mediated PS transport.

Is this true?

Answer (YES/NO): YES